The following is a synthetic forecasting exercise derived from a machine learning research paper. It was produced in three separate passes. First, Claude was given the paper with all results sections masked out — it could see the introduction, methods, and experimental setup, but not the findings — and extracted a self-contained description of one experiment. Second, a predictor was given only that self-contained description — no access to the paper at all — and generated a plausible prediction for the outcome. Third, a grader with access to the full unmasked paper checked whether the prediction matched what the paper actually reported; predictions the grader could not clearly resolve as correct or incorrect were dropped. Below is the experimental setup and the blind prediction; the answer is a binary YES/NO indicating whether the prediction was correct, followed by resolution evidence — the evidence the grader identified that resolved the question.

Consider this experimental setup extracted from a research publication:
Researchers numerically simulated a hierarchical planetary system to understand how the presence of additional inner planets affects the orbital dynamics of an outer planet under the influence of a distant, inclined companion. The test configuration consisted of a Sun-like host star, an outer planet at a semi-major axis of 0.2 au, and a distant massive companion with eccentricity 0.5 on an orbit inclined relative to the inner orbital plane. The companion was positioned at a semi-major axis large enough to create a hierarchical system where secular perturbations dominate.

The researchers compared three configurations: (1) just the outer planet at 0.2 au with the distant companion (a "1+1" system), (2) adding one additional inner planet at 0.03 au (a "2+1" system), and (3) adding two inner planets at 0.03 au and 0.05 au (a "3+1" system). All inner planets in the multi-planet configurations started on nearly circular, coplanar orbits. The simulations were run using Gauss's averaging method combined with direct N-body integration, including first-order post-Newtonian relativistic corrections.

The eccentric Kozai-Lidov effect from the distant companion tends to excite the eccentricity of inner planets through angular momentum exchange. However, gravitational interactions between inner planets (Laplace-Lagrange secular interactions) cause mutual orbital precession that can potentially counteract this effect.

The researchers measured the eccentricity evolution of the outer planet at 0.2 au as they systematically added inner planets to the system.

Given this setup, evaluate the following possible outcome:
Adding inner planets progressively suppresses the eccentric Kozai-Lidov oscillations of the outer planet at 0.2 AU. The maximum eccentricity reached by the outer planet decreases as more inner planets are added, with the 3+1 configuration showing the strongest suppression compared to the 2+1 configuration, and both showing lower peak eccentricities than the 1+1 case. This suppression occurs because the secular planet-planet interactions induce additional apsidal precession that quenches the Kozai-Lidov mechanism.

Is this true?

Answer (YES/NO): YES